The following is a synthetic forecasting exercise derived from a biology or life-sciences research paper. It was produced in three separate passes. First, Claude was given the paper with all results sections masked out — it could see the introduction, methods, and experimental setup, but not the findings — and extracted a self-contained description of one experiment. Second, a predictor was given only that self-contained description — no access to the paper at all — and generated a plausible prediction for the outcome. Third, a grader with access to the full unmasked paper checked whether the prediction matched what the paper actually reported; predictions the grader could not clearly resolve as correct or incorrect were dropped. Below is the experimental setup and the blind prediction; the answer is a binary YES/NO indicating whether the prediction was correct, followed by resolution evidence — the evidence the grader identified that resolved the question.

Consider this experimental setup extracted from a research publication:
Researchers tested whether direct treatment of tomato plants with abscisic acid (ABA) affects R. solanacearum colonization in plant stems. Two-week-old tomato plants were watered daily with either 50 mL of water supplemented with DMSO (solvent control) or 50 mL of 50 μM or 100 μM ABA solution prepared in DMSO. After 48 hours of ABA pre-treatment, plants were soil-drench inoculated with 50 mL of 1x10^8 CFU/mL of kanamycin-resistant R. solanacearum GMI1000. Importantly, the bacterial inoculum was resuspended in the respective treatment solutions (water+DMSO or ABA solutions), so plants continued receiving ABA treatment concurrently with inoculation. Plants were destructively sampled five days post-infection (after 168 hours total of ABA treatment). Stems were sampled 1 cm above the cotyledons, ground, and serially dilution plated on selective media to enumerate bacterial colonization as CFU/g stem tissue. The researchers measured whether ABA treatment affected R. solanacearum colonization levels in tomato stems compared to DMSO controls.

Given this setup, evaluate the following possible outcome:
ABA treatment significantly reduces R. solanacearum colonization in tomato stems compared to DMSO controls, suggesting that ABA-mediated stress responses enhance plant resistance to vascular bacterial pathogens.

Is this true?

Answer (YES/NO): YES